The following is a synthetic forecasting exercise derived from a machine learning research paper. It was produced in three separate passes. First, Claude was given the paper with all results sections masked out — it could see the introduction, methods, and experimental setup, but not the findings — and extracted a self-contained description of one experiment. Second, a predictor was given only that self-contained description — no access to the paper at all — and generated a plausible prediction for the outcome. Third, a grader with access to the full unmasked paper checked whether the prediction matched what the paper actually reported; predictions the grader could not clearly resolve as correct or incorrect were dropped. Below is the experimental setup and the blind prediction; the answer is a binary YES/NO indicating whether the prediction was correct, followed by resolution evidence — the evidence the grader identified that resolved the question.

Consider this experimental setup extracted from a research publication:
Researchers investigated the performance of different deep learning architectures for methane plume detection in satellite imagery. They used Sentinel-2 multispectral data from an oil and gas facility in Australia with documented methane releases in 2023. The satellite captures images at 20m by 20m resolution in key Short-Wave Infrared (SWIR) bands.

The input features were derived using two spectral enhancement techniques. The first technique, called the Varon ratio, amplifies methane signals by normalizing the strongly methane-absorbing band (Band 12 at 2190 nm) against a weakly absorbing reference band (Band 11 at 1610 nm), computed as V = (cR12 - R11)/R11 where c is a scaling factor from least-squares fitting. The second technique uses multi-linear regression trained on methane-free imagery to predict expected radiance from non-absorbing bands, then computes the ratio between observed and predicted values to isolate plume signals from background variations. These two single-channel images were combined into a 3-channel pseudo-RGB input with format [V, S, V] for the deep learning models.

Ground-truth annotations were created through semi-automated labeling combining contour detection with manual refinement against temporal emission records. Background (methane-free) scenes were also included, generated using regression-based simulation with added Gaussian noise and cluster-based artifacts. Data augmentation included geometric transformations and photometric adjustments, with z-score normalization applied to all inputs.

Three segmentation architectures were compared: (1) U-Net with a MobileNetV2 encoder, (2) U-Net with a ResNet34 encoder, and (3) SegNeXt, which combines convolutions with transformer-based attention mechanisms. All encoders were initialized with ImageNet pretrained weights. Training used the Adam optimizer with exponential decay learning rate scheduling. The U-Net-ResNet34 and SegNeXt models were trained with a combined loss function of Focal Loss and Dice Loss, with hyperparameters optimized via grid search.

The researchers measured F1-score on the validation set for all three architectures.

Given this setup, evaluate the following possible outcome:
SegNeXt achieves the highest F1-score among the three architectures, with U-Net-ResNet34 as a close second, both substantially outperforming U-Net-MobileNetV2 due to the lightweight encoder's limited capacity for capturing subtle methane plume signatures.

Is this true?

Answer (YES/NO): NO